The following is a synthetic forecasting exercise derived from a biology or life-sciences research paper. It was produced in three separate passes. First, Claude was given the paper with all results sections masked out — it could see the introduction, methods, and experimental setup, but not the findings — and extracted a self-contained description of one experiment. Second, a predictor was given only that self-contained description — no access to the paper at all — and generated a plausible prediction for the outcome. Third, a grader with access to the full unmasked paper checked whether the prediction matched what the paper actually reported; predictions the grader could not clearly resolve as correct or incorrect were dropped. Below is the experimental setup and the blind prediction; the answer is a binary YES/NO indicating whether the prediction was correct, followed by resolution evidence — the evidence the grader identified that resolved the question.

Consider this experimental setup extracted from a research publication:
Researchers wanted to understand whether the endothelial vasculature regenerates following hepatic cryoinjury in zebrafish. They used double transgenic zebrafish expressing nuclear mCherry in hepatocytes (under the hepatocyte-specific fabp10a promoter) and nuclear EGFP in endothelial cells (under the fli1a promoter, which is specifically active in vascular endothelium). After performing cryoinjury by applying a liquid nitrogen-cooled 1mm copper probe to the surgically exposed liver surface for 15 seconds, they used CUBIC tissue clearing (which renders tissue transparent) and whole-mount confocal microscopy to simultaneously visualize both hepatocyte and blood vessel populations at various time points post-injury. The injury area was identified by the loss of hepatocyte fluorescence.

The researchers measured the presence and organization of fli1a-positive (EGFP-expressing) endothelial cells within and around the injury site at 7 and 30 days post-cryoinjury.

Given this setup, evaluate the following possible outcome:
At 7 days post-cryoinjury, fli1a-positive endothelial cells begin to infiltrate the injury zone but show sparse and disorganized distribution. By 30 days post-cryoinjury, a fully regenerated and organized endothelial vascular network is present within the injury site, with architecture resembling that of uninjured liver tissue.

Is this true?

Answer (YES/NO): NO